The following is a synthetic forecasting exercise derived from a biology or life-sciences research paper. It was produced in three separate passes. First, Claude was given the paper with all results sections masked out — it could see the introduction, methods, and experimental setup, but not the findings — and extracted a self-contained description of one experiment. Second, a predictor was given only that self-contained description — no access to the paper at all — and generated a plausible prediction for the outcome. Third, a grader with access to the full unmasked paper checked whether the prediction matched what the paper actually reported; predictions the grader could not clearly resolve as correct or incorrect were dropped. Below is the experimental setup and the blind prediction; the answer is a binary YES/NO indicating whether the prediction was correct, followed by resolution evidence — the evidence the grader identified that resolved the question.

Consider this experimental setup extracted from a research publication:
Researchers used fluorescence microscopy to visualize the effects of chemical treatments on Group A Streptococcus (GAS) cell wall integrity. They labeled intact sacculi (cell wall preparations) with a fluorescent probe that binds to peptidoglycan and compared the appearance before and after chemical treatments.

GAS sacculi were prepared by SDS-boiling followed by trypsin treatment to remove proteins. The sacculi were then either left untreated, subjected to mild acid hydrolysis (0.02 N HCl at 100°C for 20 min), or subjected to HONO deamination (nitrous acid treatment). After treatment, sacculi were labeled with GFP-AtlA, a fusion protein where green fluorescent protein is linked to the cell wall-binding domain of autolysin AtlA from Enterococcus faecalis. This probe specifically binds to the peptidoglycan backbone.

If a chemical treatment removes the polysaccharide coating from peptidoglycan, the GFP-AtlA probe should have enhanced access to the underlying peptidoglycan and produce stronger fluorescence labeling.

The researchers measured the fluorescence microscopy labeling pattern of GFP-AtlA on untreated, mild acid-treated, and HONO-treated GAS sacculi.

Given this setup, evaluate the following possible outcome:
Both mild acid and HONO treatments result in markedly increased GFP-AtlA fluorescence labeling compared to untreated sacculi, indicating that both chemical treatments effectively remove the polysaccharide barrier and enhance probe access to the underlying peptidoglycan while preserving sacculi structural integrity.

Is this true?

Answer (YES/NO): NO